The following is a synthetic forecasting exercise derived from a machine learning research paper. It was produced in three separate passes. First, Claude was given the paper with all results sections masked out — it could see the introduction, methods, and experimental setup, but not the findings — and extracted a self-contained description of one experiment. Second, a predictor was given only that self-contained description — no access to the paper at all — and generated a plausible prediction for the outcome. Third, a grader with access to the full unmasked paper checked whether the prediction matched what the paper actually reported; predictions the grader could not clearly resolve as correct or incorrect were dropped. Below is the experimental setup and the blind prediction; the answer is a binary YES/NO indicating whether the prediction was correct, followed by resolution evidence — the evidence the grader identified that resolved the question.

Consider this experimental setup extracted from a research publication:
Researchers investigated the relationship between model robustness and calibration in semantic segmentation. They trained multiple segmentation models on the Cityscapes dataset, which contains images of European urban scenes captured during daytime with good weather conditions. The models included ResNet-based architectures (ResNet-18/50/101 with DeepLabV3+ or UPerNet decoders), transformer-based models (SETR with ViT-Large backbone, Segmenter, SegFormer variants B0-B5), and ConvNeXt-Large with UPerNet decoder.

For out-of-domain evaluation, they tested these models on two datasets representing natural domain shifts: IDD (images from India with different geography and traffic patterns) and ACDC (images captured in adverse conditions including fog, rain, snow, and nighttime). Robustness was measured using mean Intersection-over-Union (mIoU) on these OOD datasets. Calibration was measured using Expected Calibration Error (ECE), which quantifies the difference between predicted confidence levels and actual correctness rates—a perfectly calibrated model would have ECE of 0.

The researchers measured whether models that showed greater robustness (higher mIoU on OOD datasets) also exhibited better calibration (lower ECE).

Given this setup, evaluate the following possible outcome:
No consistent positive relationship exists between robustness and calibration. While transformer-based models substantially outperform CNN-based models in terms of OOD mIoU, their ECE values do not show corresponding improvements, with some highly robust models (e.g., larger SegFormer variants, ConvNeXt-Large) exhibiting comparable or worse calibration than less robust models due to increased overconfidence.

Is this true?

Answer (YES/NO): YES